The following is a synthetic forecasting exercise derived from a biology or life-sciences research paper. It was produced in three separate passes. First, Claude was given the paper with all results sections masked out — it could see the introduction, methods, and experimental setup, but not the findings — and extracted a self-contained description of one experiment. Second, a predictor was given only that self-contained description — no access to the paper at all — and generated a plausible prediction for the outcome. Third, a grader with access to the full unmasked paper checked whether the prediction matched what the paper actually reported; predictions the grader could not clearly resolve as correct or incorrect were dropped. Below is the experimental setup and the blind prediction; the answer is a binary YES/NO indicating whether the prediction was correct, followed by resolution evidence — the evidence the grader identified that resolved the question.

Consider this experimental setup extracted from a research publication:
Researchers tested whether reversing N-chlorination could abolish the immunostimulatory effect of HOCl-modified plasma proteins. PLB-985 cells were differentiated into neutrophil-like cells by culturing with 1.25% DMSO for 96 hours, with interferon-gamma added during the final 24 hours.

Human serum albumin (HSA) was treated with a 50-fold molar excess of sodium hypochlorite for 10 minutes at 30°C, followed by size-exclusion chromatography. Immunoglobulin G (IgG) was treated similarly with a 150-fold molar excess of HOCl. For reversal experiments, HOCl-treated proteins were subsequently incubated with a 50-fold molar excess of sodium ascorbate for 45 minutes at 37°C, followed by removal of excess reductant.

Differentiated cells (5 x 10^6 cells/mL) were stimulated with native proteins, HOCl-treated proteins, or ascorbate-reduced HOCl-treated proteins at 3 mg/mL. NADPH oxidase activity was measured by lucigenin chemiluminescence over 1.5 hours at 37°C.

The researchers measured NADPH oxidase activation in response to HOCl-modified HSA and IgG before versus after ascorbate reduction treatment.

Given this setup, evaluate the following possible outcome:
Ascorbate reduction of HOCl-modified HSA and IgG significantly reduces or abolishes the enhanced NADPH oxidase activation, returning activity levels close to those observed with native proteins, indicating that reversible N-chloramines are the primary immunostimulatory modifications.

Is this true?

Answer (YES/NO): YES